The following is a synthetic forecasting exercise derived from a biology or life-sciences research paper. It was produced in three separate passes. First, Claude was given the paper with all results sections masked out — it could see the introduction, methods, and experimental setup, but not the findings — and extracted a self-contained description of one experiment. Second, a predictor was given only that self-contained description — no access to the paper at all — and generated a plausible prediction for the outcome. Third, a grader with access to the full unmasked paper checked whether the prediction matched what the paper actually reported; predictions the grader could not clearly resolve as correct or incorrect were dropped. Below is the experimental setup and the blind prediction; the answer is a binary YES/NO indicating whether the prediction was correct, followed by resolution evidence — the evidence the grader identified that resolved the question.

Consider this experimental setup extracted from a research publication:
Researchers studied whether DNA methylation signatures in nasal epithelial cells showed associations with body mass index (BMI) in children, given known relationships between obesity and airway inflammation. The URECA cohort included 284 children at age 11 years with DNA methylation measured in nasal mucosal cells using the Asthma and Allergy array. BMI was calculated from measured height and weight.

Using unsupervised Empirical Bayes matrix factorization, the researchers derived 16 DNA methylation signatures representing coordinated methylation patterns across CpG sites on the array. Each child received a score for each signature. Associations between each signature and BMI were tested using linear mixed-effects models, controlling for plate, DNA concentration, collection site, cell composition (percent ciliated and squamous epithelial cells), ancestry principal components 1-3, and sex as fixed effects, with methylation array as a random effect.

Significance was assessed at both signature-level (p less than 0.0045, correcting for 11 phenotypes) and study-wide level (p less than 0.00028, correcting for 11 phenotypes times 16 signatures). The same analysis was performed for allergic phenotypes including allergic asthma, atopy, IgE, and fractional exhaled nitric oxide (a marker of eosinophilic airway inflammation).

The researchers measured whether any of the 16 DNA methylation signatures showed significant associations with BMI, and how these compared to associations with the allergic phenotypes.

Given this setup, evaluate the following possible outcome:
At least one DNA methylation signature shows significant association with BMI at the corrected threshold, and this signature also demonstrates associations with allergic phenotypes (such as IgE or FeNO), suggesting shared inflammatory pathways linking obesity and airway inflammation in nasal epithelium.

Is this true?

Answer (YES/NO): NO